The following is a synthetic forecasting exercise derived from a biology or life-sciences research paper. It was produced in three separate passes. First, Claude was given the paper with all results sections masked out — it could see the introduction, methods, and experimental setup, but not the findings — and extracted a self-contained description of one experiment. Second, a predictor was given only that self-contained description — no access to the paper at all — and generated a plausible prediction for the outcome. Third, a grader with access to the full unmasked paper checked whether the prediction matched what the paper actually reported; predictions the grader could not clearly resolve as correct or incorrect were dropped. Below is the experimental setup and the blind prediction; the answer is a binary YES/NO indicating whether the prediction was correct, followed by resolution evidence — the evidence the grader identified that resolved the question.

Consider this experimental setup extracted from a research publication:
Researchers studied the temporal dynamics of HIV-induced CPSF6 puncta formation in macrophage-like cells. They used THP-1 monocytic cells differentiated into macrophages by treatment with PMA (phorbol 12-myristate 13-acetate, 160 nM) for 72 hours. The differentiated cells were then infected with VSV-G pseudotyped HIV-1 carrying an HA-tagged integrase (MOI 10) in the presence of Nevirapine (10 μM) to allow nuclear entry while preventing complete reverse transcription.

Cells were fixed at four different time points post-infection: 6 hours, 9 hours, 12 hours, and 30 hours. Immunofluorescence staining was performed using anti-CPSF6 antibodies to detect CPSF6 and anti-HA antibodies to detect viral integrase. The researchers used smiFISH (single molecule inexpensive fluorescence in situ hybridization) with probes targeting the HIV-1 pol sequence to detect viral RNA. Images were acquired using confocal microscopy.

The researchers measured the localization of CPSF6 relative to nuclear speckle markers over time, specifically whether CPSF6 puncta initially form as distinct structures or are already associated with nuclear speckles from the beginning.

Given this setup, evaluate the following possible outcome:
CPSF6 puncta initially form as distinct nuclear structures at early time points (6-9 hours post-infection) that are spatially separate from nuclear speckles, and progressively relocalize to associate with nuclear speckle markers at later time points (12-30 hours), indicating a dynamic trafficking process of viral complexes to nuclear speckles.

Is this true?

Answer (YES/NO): YES